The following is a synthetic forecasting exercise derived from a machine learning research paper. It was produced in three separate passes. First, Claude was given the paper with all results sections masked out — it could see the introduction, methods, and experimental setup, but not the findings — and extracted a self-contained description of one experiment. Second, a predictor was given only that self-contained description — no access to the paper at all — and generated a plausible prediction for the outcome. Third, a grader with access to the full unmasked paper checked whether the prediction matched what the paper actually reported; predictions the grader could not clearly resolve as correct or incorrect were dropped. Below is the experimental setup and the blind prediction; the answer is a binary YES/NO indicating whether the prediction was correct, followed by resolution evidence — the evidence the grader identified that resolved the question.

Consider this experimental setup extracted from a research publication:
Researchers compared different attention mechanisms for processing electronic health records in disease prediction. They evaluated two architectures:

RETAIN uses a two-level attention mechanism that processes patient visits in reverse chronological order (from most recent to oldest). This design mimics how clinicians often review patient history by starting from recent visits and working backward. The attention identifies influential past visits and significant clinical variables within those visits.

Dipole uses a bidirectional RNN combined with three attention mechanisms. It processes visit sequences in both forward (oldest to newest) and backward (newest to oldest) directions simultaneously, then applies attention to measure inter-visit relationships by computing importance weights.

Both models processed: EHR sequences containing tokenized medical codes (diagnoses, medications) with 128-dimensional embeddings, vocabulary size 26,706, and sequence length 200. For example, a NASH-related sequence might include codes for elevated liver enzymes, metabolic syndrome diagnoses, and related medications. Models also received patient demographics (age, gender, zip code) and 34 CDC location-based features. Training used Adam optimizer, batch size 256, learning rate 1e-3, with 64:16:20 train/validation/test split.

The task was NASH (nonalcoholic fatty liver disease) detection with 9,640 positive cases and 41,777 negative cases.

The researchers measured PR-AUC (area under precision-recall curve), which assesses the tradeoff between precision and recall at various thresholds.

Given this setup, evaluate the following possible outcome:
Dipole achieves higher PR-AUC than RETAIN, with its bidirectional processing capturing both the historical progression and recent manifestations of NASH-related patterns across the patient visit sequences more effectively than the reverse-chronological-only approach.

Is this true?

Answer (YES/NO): YES